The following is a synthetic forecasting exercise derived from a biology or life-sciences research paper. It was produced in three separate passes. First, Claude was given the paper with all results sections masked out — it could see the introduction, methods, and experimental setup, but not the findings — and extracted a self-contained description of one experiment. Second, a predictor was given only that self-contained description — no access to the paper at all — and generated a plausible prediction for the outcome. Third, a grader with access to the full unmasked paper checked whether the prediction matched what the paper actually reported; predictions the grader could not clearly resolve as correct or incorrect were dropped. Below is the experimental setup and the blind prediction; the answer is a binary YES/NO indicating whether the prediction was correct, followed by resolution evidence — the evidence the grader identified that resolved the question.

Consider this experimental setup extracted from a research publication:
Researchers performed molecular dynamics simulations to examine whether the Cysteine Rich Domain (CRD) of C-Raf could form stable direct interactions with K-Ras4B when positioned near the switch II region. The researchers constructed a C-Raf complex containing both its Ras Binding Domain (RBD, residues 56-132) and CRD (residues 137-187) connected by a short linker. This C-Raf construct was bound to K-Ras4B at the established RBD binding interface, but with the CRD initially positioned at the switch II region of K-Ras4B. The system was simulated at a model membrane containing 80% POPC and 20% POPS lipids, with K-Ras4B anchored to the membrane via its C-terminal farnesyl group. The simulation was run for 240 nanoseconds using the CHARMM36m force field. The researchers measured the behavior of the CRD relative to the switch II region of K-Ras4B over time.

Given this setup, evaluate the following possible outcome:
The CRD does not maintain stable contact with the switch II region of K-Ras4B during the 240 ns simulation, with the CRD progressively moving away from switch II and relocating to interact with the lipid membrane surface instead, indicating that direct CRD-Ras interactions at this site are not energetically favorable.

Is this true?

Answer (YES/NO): NO